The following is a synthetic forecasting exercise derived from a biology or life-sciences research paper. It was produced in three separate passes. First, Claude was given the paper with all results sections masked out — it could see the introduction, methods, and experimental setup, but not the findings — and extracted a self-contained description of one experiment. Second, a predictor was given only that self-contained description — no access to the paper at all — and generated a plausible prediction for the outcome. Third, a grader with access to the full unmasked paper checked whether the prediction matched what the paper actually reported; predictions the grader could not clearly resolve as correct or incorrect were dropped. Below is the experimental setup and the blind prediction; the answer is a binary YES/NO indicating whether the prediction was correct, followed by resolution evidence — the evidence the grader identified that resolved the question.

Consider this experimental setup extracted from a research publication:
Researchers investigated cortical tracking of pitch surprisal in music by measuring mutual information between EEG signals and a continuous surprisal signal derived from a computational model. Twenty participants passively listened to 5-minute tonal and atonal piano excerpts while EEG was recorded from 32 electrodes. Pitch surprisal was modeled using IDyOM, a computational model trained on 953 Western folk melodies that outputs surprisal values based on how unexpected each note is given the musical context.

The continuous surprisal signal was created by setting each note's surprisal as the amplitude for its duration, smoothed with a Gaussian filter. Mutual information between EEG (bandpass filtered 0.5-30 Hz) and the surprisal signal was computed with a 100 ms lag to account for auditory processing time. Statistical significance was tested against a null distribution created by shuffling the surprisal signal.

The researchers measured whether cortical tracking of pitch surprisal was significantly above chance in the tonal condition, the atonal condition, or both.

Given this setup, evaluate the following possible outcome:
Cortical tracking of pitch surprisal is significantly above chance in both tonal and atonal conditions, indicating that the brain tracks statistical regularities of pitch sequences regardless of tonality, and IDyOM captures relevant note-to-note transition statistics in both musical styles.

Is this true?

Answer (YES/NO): YES